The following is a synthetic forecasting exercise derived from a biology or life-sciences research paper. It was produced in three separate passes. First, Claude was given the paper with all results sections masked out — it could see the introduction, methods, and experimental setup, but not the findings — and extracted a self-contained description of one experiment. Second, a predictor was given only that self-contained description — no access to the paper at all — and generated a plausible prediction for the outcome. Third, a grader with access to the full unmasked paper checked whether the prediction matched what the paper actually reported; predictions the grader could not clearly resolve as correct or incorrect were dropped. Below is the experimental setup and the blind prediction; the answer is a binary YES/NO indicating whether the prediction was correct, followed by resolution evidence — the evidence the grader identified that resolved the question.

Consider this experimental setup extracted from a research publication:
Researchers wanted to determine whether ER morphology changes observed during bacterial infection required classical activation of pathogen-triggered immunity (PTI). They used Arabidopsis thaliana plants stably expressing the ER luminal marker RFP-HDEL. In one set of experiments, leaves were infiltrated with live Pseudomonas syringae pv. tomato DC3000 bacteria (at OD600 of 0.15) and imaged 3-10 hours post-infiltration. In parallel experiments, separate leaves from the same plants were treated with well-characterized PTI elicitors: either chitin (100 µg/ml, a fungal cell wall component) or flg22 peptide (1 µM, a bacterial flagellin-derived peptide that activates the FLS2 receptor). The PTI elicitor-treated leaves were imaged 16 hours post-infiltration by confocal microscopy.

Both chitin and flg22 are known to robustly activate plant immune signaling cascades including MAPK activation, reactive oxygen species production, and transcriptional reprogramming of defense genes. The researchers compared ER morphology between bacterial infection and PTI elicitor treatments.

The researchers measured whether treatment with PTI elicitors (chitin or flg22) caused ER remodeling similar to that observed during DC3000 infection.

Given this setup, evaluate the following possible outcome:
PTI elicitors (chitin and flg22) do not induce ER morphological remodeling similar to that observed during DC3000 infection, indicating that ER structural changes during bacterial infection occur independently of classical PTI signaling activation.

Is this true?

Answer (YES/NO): YES